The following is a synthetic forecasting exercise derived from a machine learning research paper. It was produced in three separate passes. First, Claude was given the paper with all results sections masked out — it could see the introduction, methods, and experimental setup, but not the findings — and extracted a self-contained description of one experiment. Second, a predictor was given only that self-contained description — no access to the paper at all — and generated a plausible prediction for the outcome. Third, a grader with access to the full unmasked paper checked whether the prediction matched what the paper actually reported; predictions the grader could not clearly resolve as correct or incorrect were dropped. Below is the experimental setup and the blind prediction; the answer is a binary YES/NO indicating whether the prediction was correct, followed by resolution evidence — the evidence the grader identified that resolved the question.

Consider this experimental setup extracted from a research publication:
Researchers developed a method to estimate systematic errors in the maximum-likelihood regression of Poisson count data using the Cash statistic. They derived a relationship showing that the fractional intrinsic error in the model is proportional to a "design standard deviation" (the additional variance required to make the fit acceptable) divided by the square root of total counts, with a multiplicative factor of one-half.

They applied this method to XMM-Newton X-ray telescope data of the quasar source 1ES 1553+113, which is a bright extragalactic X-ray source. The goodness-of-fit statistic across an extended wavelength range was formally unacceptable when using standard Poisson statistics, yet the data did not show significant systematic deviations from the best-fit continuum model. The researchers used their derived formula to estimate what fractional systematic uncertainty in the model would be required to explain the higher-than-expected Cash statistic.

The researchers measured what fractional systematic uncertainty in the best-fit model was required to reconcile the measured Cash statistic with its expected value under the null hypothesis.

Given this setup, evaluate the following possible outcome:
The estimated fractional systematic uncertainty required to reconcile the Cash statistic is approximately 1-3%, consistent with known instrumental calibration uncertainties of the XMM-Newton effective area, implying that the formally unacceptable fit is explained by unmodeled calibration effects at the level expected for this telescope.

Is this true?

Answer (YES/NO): NO